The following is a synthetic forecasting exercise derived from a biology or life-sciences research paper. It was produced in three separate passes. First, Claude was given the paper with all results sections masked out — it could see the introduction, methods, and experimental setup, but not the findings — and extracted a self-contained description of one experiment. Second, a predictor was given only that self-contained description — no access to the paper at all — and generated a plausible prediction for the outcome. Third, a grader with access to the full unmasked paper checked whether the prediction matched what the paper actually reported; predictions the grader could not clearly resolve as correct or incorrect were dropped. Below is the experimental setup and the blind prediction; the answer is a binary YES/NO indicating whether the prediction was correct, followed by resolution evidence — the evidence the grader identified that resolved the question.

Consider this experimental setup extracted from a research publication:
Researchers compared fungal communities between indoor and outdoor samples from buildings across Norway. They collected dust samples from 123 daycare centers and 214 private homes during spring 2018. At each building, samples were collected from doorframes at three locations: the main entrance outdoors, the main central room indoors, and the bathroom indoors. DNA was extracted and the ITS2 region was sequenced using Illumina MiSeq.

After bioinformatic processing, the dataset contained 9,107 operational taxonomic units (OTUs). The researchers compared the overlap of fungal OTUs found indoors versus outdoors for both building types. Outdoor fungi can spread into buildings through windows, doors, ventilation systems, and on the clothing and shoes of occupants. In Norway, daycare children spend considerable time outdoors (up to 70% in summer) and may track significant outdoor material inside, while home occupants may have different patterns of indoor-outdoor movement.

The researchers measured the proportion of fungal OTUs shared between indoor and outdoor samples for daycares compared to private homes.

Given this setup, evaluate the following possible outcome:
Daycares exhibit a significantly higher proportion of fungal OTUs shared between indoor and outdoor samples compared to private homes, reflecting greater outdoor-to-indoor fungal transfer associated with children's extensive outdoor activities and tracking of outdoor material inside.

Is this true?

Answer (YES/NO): NO